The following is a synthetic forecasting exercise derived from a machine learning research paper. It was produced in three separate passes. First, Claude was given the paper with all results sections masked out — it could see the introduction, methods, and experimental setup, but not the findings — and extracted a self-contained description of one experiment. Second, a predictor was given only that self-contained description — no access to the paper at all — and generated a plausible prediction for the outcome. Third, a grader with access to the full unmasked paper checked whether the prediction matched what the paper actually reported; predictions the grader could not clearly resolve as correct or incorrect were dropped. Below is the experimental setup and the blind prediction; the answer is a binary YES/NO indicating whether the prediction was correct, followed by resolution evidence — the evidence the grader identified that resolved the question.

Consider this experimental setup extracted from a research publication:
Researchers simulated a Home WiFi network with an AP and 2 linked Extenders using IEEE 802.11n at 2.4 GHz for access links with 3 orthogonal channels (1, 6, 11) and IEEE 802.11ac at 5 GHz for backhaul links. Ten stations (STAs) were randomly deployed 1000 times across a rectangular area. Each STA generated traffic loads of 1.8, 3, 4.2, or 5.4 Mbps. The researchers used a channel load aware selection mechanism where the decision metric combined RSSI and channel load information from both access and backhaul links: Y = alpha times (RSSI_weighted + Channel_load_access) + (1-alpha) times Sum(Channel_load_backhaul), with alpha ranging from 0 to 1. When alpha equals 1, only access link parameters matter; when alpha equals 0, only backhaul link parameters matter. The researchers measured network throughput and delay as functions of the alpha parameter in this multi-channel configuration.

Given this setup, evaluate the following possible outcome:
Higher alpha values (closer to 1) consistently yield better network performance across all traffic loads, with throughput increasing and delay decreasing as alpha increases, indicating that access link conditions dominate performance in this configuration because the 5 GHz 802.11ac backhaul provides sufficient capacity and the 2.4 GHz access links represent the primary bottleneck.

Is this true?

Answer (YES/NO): NO